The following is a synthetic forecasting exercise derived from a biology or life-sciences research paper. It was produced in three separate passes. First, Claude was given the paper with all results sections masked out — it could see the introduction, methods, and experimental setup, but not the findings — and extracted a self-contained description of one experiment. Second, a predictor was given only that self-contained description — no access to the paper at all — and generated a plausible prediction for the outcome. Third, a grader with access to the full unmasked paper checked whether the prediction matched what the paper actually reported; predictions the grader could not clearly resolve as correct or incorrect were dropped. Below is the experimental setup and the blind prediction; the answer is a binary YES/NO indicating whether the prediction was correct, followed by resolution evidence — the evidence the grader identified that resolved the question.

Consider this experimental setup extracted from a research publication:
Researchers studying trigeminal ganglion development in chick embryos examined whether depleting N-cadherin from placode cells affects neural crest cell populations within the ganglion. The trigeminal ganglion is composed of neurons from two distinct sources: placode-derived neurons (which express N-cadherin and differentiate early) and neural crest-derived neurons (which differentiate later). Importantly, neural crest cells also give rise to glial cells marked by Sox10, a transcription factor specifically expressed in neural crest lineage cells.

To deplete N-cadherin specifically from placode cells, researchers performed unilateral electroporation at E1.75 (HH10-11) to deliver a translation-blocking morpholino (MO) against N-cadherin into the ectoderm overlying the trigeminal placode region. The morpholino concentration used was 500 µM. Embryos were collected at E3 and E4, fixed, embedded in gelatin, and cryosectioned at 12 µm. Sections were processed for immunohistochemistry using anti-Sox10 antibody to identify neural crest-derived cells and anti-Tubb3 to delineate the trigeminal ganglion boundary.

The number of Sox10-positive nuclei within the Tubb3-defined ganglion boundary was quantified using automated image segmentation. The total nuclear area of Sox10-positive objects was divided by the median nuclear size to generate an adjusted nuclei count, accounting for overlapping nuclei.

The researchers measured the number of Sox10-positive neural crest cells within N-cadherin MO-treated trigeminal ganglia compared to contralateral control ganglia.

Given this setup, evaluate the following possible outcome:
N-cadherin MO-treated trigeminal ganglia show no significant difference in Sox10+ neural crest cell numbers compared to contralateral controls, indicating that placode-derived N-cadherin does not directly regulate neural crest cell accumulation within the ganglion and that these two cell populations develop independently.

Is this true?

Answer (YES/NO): YES